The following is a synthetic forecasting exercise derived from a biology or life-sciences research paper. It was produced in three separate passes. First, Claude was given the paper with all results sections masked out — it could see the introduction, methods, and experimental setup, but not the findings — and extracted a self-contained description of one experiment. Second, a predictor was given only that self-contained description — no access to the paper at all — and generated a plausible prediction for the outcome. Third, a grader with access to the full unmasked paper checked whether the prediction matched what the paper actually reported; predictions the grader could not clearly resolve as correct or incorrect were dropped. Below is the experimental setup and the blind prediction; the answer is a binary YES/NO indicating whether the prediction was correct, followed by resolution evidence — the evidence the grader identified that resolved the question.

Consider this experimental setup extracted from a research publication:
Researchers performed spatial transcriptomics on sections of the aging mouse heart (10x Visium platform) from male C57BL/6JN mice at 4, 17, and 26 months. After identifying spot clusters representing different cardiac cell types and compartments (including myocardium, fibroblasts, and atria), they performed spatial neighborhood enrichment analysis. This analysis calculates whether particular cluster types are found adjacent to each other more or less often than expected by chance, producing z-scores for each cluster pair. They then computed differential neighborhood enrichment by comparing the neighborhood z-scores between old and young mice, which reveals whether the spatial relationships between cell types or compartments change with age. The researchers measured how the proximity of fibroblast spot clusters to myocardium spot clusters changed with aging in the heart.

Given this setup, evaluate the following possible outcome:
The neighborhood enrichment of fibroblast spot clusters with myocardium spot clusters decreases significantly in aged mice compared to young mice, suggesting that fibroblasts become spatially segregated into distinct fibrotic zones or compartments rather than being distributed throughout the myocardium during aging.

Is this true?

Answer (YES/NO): YES